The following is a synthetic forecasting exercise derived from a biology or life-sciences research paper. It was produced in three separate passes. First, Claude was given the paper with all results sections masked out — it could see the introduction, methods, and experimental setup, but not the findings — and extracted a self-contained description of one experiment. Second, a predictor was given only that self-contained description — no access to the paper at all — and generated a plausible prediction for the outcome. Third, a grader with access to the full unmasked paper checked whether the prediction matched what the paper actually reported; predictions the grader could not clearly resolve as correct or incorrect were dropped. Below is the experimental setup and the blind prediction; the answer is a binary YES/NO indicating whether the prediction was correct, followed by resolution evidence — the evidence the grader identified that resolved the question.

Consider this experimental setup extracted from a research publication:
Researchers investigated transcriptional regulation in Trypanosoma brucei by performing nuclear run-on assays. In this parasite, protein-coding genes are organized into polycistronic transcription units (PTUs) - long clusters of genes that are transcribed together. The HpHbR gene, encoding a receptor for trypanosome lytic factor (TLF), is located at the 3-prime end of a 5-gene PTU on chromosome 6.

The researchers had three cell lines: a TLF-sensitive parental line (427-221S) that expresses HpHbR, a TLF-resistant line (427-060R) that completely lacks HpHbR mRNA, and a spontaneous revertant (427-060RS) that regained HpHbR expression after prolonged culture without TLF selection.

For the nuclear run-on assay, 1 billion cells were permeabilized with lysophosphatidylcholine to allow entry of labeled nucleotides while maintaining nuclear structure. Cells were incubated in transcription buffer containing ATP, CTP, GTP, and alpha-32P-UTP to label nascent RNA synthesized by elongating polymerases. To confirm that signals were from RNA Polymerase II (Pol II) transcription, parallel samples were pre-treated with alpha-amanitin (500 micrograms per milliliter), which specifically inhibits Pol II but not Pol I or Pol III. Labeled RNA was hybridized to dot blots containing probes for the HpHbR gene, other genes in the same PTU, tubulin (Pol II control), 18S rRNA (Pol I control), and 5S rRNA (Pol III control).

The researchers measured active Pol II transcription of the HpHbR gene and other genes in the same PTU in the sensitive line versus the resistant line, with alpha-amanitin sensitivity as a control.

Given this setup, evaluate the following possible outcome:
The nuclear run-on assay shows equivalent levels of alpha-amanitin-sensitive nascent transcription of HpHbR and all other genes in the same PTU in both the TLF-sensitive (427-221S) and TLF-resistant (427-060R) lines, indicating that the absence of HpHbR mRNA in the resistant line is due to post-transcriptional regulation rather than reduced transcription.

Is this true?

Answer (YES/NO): NO